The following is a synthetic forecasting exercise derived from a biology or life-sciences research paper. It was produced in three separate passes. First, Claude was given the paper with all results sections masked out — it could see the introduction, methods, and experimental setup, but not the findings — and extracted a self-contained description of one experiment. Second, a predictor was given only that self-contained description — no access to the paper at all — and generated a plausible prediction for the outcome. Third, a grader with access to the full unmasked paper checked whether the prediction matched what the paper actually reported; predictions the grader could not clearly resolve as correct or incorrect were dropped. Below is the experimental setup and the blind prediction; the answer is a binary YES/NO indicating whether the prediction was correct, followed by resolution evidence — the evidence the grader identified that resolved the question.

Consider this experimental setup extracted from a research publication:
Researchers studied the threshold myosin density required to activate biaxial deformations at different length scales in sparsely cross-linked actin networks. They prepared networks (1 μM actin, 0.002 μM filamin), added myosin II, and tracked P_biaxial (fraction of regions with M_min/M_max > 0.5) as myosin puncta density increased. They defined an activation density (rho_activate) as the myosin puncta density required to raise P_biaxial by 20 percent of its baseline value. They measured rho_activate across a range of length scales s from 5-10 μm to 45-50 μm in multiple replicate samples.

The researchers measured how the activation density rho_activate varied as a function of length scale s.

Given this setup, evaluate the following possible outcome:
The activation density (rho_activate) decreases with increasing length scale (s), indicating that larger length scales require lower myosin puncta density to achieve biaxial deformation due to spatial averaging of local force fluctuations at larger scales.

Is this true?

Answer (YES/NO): YES